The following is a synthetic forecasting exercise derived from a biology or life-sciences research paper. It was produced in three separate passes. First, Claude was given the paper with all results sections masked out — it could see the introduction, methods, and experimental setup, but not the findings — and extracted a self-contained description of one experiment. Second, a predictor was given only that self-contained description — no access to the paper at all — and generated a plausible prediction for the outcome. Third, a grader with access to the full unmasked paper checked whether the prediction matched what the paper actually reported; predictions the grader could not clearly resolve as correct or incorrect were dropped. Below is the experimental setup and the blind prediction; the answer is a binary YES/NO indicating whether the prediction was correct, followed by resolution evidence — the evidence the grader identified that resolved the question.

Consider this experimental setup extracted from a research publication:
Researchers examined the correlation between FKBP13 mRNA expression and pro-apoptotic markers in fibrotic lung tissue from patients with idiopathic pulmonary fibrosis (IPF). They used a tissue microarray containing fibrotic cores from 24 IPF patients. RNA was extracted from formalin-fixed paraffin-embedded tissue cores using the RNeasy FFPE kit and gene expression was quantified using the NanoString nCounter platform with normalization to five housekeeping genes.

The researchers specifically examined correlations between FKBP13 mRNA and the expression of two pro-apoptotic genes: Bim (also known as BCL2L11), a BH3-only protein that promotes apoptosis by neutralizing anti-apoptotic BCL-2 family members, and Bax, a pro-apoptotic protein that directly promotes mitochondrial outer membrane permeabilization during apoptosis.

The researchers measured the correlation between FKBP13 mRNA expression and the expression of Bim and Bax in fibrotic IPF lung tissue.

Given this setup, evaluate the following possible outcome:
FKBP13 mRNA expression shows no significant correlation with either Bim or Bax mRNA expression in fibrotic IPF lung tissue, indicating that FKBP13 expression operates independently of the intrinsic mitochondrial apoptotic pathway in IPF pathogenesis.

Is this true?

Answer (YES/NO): NO